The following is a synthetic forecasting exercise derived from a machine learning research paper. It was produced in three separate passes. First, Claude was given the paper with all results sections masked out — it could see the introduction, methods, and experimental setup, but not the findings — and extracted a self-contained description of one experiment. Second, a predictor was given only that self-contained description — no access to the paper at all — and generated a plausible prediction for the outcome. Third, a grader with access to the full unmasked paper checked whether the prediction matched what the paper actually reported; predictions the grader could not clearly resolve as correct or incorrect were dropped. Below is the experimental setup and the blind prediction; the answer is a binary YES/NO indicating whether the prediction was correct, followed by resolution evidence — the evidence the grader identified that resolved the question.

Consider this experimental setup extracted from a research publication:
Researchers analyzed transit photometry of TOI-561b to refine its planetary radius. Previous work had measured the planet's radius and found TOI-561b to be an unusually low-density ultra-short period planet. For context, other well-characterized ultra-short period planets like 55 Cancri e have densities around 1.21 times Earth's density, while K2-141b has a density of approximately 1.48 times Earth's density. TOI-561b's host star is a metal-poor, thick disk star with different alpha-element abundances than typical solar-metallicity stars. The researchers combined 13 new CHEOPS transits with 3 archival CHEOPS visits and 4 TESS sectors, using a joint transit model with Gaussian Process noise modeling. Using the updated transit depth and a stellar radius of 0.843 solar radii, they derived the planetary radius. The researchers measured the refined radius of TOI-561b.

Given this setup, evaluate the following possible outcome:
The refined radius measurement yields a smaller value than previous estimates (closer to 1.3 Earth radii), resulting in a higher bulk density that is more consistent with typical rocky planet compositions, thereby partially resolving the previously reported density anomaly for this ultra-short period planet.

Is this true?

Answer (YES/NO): NO